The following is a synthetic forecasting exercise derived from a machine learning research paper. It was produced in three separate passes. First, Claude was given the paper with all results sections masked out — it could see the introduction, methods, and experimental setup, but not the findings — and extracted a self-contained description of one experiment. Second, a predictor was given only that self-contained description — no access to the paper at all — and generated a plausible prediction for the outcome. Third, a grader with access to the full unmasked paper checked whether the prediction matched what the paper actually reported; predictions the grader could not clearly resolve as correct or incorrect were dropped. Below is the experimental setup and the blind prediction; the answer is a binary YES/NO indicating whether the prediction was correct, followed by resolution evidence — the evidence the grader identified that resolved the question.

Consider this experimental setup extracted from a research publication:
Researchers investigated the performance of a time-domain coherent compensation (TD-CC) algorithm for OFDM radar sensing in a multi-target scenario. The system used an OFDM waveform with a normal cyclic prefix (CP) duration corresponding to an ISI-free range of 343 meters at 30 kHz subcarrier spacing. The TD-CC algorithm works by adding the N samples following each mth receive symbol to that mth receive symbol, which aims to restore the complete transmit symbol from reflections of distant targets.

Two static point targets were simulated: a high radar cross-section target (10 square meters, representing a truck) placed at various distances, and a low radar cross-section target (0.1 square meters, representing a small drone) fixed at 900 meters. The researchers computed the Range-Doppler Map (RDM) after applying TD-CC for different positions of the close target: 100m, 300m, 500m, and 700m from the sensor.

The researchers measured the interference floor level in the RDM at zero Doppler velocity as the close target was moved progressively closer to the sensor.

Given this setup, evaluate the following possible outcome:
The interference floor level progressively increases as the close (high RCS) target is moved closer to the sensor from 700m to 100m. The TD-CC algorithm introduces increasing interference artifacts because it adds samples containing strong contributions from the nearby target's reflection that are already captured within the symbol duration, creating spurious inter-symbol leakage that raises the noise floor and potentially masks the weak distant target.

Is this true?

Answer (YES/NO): YES